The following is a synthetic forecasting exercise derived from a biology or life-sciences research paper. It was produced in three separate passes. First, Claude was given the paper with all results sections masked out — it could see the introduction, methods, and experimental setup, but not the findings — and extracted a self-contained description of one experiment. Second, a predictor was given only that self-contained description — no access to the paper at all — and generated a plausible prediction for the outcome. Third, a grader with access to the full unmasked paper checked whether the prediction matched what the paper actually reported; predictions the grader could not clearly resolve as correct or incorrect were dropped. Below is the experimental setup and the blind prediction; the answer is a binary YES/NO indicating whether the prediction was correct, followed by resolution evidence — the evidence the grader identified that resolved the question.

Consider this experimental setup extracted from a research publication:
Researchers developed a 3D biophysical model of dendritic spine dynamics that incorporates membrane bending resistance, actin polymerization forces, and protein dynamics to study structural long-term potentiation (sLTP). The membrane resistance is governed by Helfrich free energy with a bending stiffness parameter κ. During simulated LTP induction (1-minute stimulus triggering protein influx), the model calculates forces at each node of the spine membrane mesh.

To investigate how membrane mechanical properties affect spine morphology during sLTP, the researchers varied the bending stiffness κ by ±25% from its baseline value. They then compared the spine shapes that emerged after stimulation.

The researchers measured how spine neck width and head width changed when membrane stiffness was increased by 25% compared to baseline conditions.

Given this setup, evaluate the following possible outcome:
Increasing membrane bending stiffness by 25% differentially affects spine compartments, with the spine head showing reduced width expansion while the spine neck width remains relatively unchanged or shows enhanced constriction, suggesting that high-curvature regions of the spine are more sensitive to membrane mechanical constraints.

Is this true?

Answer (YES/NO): NO